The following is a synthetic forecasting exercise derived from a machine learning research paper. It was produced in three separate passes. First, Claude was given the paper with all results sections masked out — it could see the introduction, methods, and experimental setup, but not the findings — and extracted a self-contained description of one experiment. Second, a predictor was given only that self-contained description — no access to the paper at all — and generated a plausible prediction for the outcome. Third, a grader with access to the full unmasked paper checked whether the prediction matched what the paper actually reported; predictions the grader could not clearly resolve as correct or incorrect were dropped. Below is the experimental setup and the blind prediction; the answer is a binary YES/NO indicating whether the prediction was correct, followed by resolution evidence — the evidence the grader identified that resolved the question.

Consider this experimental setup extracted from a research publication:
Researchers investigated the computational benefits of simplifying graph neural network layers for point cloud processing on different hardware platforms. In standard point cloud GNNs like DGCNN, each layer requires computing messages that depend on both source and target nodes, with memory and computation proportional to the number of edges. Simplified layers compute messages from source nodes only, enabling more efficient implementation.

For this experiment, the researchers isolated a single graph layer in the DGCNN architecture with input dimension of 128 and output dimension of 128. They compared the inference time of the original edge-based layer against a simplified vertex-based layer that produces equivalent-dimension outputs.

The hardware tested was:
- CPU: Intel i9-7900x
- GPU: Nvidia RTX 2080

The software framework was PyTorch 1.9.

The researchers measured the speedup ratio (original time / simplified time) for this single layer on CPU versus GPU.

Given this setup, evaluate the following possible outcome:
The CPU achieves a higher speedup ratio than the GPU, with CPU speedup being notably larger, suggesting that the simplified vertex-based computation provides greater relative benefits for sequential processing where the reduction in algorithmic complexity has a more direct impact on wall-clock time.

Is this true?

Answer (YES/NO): YES